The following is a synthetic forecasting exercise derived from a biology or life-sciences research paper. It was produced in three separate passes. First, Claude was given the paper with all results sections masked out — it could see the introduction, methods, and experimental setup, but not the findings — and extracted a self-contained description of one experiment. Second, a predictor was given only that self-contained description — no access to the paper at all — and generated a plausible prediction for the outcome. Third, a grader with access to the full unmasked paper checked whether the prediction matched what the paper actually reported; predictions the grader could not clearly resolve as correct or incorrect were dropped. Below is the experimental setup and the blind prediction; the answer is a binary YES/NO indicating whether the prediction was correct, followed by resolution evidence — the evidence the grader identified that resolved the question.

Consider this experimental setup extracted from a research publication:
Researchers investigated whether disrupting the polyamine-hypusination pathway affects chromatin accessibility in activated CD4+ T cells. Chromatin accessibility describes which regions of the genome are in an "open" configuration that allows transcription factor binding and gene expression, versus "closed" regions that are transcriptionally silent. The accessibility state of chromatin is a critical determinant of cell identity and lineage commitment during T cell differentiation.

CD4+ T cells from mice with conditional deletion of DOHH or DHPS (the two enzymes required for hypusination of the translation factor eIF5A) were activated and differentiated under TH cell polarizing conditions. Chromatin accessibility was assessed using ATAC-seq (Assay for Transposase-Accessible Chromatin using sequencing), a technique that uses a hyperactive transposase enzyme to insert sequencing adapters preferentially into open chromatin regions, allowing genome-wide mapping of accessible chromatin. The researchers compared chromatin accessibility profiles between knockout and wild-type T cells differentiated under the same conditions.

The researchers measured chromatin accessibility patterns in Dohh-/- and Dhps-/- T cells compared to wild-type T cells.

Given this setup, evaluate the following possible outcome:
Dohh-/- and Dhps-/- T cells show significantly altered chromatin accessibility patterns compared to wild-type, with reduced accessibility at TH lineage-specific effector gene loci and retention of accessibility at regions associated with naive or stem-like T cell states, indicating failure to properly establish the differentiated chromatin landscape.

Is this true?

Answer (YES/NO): NO